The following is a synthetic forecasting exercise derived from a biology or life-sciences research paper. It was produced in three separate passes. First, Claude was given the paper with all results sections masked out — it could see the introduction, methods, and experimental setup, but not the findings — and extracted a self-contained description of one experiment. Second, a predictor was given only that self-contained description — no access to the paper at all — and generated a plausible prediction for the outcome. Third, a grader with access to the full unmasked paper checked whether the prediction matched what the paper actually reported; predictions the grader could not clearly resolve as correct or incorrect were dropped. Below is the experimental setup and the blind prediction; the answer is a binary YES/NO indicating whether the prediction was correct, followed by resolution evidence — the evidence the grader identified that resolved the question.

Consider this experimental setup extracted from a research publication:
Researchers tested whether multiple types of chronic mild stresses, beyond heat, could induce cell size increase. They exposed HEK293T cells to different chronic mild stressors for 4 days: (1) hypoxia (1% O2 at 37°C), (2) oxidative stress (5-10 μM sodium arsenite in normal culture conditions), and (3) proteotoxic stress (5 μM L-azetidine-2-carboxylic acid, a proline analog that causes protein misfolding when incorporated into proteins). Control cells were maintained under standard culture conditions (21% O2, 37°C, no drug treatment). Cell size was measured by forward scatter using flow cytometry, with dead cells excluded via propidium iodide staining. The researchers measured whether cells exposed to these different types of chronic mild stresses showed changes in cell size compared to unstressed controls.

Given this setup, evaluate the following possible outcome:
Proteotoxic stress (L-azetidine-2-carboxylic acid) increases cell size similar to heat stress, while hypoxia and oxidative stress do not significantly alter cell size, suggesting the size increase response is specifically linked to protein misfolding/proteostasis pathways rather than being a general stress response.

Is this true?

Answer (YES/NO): NO